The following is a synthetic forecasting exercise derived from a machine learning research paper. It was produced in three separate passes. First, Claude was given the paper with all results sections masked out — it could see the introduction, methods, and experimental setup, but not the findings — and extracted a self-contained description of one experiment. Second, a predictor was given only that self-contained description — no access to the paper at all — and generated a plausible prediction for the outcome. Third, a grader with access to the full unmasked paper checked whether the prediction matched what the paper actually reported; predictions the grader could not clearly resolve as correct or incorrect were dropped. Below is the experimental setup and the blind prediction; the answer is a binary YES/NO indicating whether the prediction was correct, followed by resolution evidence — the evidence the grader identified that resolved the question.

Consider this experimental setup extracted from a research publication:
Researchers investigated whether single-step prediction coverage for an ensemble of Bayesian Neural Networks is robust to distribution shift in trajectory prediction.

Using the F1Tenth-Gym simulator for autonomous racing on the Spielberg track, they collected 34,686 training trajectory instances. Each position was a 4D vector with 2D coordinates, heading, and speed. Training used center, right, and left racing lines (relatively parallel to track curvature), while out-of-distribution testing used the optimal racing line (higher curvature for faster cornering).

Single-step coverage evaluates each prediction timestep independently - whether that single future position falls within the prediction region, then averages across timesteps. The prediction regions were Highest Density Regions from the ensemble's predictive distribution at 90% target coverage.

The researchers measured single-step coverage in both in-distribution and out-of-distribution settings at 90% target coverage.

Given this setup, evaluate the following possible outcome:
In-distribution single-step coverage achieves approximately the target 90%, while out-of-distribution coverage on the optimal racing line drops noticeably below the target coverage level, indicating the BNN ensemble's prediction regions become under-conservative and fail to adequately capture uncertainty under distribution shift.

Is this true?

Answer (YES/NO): NO